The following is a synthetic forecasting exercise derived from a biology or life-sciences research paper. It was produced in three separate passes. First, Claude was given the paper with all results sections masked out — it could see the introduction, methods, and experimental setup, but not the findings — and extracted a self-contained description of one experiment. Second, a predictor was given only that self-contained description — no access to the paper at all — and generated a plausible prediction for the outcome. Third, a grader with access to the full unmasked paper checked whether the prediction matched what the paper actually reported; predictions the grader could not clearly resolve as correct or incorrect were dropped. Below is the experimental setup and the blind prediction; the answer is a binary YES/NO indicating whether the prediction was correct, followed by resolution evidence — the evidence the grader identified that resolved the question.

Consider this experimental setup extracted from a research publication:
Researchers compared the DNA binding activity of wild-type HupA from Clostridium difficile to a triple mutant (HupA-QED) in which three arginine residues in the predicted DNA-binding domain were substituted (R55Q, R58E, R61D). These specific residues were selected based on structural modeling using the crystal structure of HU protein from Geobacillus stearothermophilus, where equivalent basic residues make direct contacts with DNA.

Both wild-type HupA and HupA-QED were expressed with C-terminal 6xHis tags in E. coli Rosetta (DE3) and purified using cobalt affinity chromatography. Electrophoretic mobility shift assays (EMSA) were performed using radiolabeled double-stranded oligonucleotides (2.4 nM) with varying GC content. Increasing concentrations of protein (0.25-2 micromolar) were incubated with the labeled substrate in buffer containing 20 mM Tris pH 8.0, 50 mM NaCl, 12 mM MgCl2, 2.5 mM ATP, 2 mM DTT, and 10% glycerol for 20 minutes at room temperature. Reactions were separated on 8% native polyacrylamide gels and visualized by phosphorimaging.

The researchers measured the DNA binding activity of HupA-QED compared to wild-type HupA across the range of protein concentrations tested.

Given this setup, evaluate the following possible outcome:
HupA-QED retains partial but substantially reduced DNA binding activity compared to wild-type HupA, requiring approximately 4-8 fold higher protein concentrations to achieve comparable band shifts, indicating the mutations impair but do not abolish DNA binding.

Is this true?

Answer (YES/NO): NO